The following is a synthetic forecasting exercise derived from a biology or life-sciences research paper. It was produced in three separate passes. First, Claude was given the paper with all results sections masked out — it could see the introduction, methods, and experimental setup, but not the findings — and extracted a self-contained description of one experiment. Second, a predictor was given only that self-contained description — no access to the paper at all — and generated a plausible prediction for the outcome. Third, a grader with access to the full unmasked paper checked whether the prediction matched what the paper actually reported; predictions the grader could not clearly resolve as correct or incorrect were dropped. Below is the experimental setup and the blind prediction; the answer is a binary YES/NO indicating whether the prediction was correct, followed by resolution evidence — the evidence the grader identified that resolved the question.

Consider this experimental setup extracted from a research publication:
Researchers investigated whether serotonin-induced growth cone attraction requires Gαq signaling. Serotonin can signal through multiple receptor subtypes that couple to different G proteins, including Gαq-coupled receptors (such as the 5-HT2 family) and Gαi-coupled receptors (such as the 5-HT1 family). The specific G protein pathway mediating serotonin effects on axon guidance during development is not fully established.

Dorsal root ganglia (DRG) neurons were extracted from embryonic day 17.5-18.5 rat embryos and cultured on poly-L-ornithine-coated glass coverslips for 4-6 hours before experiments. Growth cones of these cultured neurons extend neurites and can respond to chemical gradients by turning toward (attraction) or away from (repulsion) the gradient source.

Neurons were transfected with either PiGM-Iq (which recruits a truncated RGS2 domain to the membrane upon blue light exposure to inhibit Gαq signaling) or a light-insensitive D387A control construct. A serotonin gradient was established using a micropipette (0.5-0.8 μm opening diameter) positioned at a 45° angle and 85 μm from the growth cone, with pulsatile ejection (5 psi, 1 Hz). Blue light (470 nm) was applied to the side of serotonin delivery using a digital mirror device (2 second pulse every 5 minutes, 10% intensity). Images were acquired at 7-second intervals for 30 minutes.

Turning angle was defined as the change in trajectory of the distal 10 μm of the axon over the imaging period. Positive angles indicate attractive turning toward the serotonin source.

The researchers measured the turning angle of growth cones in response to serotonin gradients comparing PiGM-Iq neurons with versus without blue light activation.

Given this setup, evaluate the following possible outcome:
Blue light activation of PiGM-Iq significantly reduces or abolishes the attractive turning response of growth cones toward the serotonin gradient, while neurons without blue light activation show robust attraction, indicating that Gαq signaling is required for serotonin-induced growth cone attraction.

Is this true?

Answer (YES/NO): YES